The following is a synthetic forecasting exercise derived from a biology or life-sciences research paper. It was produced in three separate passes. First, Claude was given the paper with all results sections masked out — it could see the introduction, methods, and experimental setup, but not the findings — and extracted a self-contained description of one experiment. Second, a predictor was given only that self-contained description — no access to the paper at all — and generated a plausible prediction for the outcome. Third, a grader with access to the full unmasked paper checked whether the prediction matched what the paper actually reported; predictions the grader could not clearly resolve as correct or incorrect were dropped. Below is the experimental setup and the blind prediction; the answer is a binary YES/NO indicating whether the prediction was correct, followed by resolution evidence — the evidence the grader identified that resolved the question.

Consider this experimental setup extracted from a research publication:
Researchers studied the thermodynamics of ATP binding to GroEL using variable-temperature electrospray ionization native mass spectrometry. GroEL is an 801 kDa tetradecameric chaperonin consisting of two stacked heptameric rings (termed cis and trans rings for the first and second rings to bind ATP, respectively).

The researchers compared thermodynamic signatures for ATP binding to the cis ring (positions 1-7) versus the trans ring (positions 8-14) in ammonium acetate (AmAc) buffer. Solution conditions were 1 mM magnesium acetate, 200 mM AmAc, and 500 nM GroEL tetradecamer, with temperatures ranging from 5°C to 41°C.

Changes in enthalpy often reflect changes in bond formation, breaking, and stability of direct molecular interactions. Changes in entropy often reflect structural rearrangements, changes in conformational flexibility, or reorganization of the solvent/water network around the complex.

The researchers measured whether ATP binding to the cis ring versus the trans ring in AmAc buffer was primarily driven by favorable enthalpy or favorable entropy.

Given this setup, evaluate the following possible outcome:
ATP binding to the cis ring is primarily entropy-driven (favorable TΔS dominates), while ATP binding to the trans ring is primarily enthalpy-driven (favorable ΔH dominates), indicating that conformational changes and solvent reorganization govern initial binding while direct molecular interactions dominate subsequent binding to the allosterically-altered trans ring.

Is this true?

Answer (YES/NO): NO